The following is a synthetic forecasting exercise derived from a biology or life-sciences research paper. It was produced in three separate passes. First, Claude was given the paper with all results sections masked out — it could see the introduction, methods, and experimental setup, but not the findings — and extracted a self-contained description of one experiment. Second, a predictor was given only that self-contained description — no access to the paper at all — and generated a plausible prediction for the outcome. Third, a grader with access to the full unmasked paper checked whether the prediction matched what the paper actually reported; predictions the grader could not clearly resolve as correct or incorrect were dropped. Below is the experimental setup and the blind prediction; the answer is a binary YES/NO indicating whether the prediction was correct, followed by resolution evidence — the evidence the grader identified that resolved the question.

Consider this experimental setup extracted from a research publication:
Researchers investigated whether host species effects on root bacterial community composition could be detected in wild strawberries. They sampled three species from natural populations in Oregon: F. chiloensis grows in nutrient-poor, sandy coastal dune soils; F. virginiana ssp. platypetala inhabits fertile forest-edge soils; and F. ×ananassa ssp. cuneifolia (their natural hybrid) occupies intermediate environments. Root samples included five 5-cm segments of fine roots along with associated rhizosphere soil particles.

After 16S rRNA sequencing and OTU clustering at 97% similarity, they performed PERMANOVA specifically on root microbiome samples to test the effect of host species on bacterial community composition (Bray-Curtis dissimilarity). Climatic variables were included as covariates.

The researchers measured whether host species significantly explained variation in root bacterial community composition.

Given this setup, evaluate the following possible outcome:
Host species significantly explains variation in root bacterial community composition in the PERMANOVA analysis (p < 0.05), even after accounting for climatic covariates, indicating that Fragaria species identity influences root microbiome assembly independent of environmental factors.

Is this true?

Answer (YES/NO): NO